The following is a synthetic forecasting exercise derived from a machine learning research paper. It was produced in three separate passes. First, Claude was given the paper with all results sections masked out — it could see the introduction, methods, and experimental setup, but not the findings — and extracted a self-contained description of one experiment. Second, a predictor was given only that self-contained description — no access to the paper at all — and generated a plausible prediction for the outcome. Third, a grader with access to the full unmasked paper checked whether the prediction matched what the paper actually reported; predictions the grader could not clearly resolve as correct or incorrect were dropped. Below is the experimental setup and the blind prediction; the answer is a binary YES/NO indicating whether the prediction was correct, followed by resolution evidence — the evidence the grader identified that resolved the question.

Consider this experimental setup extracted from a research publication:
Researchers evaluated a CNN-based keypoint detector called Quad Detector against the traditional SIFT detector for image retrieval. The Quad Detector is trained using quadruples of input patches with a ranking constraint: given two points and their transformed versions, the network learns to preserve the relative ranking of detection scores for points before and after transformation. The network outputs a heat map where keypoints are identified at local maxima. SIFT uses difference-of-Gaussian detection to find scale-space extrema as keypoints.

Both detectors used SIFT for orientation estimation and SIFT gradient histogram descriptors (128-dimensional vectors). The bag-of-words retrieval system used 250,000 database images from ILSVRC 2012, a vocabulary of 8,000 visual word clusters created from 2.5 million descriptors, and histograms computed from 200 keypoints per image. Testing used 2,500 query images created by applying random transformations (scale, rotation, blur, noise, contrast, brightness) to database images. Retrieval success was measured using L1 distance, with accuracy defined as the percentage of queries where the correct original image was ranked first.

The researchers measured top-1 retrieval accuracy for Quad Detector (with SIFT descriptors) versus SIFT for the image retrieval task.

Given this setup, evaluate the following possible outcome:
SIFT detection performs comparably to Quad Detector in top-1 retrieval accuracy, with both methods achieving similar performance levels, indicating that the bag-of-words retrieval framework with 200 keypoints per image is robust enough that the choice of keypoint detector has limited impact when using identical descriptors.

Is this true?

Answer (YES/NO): NO